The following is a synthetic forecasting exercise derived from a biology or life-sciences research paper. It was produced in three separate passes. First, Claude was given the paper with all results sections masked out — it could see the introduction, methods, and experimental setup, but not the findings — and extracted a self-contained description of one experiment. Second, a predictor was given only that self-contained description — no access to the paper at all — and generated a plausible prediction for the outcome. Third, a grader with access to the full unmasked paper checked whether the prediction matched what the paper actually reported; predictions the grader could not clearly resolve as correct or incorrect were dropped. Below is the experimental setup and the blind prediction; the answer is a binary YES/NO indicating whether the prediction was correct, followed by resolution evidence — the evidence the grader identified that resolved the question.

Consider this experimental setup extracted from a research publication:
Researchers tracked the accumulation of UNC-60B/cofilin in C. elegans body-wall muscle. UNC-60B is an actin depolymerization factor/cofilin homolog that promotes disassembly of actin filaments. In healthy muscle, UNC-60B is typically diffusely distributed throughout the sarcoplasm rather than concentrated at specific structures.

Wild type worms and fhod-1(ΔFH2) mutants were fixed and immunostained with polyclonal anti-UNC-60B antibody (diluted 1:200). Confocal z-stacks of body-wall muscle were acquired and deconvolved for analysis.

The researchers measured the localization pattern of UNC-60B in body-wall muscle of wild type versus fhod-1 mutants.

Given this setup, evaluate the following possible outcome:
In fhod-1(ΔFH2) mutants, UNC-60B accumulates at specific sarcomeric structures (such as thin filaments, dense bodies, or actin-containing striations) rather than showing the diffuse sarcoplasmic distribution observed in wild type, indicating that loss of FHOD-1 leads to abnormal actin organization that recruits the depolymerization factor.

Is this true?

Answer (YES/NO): NO